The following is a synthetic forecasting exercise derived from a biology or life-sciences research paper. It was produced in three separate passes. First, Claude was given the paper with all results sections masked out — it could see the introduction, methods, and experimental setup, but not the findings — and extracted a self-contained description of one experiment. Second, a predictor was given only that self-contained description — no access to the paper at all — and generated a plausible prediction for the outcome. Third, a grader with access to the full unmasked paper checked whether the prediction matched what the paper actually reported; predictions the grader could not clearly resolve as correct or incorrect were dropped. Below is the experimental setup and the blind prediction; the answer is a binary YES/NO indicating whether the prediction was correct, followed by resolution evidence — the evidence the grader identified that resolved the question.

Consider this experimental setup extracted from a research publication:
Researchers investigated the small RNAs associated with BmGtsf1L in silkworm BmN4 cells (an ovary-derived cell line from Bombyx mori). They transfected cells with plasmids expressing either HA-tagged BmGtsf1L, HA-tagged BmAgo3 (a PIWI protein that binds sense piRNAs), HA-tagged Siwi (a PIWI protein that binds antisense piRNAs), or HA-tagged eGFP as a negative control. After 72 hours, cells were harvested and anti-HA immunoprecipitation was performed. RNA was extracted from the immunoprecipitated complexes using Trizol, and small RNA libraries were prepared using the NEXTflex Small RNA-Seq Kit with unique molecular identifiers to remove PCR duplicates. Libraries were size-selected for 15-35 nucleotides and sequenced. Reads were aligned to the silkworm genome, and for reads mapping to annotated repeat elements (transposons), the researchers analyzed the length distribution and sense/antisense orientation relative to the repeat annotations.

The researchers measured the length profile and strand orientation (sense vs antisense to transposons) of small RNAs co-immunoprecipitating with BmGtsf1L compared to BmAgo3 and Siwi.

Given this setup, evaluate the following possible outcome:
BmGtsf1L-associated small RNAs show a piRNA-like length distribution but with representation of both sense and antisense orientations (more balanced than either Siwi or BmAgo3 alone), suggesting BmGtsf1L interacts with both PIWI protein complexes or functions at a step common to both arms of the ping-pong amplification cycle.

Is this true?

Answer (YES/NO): NO